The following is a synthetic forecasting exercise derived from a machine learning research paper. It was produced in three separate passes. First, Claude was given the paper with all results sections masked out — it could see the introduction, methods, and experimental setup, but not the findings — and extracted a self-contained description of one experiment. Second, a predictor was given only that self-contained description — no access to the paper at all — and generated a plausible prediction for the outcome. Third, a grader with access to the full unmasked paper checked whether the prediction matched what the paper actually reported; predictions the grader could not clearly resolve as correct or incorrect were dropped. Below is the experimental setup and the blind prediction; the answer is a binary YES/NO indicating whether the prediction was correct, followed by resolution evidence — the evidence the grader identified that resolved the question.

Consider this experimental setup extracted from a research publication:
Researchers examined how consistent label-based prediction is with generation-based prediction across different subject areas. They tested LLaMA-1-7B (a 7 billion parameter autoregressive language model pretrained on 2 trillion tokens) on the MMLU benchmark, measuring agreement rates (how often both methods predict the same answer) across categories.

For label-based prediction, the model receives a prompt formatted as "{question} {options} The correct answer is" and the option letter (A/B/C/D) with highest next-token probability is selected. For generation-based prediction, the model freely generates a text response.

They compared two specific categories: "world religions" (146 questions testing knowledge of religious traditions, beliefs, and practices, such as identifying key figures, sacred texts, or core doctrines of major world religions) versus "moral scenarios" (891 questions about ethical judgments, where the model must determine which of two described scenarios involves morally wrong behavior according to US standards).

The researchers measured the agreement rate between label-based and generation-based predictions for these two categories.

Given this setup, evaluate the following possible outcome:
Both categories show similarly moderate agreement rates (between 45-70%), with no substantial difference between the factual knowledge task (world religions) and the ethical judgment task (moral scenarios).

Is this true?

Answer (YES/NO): NO